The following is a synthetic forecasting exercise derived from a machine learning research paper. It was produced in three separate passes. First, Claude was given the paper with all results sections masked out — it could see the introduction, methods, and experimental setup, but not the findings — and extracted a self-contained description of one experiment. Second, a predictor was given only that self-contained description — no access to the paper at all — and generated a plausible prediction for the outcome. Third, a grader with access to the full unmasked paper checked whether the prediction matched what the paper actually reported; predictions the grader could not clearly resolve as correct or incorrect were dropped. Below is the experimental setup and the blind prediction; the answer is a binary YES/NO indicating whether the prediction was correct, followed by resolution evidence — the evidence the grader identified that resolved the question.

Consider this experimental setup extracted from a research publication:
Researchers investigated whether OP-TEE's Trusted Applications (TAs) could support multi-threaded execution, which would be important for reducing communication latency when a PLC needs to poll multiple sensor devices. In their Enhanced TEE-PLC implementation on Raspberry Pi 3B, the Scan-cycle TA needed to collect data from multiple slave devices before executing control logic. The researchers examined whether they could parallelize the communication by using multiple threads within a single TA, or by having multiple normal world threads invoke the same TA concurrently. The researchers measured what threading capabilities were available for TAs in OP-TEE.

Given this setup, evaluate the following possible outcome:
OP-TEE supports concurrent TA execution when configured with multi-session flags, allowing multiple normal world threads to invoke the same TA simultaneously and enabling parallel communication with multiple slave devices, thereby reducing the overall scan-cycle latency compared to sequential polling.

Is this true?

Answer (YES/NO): NO